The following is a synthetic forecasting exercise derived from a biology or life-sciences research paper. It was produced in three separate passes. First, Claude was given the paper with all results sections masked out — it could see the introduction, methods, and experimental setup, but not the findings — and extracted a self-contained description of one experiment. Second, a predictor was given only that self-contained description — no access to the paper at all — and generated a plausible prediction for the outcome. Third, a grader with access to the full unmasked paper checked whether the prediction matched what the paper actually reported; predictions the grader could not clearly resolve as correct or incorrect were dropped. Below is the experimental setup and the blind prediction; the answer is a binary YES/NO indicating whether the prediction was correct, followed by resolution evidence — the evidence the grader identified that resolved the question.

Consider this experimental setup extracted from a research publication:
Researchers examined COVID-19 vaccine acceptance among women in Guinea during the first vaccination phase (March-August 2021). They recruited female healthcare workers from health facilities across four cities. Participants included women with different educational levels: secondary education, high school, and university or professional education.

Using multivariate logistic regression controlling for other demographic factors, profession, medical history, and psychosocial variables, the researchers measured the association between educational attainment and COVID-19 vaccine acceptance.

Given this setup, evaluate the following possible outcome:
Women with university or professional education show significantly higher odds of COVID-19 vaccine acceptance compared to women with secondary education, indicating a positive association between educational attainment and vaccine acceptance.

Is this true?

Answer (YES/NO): YES